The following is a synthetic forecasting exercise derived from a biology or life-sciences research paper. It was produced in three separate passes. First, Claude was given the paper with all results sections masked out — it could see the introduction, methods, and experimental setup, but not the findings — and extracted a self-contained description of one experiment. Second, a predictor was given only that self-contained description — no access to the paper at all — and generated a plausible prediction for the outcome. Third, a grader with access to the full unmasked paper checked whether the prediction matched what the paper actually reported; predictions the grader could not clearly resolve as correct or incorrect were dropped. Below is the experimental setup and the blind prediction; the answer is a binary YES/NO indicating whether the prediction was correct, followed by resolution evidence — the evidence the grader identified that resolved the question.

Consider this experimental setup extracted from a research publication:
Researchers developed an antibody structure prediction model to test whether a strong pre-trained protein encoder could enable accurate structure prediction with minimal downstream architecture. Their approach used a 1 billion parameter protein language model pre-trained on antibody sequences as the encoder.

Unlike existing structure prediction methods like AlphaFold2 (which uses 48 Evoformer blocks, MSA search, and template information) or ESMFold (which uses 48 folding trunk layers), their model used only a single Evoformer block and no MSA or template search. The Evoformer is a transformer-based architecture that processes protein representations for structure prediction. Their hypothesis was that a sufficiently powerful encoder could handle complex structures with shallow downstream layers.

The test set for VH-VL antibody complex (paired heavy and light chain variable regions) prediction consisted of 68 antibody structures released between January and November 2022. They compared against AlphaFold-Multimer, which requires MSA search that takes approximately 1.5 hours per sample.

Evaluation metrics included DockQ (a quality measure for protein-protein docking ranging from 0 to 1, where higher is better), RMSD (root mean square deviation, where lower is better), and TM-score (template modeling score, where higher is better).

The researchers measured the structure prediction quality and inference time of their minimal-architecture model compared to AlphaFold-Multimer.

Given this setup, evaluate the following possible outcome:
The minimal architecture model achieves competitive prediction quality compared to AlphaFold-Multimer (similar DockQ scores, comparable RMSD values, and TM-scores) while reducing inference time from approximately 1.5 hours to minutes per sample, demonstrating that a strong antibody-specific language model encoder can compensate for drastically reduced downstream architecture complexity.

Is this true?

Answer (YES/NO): YES